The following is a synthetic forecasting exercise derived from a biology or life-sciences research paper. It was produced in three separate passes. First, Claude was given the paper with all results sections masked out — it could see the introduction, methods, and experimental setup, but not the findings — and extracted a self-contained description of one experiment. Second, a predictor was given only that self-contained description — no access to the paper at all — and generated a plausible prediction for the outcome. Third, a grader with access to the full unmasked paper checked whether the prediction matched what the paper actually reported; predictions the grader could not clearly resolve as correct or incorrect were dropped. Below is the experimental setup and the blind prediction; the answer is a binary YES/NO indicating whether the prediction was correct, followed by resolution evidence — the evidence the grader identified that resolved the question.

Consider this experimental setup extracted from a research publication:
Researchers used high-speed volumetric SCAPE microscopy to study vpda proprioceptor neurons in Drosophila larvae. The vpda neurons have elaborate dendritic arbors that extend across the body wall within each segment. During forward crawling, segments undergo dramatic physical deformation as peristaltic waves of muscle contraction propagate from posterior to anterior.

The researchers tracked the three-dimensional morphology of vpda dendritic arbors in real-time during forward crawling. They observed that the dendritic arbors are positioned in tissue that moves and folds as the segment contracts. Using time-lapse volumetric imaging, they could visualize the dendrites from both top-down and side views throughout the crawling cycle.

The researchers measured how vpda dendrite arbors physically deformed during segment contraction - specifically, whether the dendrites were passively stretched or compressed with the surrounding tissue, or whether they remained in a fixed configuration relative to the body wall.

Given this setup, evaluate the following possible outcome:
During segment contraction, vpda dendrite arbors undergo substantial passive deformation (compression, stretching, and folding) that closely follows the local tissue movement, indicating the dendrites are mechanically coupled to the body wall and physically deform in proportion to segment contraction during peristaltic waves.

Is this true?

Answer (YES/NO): YES